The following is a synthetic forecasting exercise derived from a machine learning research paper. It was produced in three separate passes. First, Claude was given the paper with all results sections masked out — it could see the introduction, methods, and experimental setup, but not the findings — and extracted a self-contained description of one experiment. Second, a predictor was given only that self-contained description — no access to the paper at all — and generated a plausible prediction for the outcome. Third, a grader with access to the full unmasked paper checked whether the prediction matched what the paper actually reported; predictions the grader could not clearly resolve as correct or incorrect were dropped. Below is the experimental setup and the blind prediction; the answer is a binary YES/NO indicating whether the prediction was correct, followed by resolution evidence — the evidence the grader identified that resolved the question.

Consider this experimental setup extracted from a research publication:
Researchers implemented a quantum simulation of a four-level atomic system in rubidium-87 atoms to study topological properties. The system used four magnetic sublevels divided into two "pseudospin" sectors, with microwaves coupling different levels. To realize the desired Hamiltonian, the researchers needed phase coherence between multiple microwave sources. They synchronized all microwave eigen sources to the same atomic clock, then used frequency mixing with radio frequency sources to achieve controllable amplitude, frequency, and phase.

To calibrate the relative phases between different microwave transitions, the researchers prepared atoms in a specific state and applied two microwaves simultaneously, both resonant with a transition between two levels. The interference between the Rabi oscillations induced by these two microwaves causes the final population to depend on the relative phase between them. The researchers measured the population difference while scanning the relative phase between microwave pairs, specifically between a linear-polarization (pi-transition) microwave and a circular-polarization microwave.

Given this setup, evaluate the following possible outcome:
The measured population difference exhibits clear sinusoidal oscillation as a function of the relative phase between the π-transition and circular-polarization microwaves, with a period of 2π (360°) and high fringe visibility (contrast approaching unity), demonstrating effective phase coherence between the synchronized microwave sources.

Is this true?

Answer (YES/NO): NO